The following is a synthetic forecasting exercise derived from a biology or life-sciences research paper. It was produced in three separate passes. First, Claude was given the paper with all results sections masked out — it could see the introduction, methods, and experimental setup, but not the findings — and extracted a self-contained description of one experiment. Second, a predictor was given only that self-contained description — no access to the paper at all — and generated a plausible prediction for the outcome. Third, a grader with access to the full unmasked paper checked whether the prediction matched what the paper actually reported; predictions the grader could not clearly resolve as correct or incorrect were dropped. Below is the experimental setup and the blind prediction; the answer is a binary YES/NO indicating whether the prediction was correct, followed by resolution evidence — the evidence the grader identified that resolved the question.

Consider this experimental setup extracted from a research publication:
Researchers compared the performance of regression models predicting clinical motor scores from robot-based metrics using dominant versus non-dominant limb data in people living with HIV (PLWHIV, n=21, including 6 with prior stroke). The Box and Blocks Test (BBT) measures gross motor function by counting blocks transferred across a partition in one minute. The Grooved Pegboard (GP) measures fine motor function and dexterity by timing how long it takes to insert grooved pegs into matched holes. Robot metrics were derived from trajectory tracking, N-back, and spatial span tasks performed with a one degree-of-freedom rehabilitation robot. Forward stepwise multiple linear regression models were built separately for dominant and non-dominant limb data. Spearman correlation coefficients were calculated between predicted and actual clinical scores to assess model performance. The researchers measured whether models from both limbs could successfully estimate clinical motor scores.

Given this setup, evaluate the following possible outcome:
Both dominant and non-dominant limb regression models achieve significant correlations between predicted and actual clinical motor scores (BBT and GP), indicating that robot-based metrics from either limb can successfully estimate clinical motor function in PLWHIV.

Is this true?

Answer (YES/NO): NO